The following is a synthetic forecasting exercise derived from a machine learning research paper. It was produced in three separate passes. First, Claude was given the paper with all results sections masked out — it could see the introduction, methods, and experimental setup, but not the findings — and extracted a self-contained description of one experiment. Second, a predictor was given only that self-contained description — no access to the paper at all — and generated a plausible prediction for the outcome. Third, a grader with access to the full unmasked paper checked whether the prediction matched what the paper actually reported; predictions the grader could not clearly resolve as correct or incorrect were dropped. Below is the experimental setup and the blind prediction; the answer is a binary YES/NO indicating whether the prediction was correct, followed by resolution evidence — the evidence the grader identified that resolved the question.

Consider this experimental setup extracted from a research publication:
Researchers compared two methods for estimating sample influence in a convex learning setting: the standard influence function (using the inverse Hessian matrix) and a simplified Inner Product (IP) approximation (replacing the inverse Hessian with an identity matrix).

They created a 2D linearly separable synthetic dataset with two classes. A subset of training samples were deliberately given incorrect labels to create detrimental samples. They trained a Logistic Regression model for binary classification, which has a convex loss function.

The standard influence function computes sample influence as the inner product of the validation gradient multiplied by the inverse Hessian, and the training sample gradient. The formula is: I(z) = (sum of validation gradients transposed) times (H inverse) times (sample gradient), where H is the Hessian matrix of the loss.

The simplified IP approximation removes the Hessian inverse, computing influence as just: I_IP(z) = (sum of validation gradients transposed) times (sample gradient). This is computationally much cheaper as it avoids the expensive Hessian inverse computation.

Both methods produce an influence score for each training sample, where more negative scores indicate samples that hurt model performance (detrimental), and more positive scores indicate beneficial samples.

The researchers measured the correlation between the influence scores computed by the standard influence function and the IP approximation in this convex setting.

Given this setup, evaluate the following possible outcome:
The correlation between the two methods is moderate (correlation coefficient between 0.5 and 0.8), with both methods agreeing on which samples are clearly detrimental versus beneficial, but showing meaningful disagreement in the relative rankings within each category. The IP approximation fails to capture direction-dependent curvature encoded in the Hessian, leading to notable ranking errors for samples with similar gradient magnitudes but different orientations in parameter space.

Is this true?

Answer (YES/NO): NO